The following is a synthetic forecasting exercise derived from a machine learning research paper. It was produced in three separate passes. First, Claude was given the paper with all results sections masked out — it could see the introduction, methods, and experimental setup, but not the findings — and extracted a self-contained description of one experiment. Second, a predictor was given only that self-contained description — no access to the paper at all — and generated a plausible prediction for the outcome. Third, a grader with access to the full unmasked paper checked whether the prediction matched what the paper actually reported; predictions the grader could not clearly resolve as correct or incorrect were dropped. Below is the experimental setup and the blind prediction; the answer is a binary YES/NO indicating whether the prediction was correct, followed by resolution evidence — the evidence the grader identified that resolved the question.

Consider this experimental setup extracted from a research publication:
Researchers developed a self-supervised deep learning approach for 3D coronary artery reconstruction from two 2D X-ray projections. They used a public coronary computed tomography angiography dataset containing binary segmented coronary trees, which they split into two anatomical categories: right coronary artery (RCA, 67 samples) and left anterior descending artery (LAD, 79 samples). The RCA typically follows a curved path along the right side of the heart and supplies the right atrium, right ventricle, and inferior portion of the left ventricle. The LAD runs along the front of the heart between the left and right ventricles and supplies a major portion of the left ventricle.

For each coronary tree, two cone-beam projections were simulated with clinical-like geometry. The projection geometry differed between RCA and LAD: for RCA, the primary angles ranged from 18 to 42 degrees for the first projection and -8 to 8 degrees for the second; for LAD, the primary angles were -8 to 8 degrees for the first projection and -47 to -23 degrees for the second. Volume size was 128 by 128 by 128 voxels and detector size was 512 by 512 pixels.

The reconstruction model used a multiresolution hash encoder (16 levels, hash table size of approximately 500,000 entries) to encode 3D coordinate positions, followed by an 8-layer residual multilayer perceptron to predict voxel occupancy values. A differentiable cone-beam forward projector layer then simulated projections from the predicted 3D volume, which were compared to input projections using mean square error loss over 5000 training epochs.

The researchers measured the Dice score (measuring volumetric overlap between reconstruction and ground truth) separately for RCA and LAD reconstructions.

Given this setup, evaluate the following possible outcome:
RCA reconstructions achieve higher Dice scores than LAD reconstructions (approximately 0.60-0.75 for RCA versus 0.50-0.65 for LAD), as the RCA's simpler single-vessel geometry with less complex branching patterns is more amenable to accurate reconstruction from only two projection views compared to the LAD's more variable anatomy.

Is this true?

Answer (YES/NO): NO